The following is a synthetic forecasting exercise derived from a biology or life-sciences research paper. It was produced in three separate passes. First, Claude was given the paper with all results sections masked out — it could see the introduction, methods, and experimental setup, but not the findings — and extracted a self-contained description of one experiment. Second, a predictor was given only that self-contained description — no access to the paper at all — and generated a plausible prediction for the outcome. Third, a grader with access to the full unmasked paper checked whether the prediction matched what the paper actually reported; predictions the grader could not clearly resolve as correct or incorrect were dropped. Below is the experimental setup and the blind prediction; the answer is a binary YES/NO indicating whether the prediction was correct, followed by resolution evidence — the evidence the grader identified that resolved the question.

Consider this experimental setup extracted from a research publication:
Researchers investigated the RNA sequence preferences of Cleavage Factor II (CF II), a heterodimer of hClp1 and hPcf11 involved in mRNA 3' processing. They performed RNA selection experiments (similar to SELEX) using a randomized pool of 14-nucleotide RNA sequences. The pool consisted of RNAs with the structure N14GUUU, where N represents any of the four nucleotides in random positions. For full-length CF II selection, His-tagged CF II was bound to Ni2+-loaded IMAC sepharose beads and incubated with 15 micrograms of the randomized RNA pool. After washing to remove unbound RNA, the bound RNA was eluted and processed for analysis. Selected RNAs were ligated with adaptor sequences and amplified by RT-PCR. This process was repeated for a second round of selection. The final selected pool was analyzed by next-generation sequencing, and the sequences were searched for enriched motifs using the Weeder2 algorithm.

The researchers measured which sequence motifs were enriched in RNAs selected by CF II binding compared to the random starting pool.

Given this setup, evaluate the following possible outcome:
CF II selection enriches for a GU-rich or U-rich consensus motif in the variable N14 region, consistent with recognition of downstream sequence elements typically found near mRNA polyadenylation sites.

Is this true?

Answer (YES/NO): NO